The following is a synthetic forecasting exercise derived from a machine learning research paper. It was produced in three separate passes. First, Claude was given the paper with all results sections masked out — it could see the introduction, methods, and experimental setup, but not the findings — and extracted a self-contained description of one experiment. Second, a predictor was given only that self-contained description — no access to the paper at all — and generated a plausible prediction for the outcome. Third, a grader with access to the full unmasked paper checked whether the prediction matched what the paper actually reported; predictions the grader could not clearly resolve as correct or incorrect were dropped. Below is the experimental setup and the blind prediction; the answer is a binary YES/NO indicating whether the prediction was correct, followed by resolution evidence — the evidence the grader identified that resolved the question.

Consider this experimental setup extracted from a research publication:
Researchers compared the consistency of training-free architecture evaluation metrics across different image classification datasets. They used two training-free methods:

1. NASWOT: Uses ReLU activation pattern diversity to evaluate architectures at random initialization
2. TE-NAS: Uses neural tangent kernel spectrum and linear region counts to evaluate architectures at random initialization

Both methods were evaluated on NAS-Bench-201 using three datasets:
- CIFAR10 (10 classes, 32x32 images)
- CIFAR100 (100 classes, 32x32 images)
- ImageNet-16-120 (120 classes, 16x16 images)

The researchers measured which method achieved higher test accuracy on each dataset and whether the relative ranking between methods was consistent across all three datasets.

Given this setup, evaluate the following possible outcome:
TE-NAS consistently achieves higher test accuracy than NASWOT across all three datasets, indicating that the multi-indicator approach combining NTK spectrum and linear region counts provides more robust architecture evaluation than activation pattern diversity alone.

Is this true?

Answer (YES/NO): NO